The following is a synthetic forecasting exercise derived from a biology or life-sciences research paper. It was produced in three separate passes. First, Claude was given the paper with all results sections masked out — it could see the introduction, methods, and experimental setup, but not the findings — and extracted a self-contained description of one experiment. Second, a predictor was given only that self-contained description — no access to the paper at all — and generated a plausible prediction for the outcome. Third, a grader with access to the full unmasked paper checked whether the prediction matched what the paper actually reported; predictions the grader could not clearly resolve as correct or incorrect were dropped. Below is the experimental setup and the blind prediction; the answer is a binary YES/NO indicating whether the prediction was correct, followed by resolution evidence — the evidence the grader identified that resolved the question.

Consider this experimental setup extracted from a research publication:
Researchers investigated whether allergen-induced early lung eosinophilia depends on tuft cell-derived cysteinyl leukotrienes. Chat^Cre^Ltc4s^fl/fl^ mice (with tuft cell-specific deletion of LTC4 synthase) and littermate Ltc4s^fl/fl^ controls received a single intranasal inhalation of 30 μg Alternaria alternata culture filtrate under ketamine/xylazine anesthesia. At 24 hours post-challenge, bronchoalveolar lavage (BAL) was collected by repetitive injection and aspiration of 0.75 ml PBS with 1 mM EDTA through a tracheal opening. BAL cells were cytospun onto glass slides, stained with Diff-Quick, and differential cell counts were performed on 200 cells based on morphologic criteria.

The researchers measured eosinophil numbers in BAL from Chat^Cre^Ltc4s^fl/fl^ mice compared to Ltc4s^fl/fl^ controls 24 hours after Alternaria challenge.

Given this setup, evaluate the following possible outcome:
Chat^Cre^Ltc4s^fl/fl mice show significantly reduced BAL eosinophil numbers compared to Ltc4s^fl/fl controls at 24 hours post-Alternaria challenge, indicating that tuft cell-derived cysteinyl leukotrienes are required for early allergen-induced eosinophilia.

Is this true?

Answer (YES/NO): YES